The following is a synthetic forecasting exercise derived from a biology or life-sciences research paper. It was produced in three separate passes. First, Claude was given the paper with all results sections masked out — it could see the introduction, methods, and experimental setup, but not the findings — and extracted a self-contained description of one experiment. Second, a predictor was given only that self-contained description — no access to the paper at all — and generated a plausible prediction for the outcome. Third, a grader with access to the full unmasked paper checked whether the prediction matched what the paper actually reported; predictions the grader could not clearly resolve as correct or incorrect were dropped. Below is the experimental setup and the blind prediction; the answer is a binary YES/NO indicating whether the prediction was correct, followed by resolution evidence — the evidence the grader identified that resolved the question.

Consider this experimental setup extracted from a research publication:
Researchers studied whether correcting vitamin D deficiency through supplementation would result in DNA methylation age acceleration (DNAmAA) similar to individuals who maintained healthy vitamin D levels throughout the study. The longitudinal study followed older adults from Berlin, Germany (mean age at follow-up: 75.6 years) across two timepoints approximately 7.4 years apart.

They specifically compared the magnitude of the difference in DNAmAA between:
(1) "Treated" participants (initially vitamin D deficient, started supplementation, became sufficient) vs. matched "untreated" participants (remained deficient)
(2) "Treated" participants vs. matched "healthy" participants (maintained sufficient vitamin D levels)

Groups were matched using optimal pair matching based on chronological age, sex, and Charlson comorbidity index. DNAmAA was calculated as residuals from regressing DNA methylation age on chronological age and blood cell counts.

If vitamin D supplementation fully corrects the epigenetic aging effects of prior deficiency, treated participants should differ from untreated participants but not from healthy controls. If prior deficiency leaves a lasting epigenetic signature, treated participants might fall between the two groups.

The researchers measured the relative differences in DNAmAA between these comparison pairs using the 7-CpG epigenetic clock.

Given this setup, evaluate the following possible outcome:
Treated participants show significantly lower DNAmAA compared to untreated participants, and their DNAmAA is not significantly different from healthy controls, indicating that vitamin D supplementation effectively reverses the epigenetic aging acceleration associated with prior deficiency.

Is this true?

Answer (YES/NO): YES